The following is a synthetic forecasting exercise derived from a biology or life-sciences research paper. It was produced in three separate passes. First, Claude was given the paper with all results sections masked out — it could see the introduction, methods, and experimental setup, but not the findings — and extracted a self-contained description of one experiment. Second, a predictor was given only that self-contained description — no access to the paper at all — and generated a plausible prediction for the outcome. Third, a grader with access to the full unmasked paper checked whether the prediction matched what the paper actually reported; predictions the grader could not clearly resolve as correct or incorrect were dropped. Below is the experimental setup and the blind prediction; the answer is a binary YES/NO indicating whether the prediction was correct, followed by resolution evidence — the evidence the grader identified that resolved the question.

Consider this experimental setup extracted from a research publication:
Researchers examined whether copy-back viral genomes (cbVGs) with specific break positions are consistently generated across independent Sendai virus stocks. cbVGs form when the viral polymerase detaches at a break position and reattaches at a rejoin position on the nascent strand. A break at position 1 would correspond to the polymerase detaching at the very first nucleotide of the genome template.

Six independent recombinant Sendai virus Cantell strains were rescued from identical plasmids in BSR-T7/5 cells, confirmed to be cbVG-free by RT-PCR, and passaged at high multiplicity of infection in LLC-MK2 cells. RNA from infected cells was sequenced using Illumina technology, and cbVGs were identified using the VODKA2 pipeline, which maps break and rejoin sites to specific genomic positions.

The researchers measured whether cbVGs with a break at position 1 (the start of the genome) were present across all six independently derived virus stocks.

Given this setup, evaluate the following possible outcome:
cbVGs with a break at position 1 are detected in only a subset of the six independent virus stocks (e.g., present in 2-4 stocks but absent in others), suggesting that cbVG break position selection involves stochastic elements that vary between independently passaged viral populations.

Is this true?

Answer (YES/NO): NO